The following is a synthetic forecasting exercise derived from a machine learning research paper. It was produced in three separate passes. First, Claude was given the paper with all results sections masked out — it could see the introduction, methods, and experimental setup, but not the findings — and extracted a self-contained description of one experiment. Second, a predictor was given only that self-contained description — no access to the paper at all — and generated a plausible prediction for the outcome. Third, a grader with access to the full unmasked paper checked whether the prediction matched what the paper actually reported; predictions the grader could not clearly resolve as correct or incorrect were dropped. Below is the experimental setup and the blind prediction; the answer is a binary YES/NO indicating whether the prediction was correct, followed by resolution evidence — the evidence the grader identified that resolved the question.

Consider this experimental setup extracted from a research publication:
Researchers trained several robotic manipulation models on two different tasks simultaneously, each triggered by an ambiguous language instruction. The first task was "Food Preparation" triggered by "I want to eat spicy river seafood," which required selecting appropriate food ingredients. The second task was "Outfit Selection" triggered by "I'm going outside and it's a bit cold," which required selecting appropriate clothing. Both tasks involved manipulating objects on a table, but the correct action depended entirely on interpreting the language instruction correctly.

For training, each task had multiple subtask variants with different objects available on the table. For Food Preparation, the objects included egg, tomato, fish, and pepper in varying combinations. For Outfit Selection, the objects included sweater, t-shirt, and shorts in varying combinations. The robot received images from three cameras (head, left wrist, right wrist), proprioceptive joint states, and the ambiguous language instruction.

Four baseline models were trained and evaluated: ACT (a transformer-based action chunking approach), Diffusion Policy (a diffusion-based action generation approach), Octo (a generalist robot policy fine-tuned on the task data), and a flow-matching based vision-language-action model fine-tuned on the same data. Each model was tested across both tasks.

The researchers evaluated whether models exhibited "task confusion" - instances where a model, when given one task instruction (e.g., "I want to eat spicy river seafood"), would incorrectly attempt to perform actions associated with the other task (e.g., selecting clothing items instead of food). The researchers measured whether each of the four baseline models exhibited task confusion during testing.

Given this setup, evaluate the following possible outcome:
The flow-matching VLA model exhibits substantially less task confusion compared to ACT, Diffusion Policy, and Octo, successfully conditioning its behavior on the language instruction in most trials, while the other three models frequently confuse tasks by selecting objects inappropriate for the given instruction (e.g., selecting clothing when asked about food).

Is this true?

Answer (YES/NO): NO